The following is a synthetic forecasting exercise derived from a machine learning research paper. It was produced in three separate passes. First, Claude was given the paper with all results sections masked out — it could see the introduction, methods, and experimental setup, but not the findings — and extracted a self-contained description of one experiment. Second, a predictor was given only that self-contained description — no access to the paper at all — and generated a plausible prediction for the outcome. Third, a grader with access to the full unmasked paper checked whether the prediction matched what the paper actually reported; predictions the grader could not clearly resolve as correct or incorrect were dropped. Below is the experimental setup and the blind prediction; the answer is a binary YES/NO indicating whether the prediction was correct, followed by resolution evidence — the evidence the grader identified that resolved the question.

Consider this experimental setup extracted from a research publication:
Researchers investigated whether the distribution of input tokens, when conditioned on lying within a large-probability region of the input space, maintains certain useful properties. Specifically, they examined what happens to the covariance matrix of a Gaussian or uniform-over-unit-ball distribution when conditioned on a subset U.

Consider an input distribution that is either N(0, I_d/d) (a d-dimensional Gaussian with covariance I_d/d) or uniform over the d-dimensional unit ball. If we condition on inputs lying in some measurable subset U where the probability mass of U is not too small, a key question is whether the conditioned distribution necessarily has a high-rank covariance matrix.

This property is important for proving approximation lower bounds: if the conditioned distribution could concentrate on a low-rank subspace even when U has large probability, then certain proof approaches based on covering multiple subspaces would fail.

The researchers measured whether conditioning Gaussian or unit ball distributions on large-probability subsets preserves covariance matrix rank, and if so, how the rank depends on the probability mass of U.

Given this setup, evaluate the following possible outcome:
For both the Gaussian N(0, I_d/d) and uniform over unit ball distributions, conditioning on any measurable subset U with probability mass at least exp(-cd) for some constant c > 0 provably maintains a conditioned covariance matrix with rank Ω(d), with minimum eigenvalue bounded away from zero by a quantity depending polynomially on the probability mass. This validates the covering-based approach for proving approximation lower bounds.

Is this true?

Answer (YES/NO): NO